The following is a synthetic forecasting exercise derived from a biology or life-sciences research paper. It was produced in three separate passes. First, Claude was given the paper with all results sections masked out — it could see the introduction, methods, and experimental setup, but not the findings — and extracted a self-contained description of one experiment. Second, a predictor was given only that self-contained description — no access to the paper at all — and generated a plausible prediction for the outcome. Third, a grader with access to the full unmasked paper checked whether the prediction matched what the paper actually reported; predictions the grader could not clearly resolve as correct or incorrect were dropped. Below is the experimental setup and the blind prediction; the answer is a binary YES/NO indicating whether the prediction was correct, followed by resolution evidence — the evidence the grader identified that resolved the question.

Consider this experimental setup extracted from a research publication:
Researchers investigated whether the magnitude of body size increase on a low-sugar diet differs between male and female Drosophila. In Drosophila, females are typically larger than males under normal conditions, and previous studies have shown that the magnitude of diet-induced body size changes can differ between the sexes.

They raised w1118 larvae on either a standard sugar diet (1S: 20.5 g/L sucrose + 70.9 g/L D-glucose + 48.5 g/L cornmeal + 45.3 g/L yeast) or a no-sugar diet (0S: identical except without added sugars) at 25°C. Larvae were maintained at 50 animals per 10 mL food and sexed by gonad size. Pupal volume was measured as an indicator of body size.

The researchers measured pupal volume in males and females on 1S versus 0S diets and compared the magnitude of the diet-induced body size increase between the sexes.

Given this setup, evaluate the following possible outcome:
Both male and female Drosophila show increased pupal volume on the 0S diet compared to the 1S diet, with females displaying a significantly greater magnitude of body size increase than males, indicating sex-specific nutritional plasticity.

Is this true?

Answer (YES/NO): NO